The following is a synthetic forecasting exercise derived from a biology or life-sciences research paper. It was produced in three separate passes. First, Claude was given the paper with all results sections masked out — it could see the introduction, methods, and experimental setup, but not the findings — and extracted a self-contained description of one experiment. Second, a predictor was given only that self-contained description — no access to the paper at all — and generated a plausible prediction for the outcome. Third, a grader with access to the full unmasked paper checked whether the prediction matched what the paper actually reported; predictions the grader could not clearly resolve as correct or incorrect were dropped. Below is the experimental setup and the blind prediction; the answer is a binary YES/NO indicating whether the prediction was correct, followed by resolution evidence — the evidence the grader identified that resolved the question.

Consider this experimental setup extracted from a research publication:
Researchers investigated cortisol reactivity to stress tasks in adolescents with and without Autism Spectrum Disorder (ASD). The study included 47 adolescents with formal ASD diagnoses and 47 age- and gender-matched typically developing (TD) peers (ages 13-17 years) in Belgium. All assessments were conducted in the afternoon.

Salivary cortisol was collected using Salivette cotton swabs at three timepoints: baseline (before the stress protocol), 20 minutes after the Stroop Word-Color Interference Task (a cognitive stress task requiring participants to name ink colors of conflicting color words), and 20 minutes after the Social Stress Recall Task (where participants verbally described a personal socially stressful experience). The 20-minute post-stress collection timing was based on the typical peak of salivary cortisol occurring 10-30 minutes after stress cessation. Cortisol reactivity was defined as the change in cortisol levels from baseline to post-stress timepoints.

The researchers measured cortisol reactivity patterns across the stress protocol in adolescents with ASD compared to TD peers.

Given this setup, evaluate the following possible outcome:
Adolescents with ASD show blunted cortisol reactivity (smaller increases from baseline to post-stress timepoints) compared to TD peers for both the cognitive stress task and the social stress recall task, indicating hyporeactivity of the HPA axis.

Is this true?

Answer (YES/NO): NO